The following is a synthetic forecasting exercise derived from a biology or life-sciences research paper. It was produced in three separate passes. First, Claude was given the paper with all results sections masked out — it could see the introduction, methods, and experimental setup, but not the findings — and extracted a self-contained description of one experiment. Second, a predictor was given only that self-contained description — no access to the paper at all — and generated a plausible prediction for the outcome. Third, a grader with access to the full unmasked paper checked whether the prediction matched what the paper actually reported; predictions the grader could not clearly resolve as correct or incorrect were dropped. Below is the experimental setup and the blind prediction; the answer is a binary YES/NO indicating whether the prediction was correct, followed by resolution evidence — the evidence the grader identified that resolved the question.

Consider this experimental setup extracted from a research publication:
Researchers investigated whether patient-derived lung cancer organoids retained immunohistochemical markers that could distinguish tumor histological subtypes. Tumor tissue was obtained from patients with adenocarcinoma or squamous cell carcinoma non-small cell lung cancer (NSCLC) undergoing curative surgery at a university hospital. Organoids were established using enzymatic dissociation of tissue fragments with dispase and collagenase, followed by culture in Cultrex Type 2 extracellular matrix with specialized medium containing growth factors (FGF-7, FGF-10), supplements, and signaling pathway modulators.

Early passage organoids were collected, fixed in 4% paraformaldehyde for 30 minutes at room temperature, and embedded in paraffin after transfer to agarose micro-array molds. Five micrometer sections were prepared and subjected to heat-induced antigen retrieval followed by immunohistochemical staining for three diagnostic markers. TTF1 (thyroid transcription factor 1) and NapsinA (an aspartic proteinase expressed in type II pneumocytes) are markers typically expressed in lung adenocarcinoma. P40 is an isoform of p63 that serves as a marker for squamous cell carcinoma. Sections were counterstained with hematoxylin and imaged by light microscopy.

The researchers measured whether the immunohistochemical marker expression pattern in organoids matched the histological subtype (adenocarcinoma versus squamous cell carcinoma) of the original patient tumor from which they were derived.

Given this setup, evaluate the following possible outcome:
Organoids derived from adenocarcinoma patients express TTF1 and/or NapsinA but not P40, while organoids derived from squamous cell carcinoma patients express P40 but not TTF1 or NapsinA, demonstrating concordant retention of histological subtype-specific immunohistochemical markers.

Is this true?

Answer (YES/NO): NO